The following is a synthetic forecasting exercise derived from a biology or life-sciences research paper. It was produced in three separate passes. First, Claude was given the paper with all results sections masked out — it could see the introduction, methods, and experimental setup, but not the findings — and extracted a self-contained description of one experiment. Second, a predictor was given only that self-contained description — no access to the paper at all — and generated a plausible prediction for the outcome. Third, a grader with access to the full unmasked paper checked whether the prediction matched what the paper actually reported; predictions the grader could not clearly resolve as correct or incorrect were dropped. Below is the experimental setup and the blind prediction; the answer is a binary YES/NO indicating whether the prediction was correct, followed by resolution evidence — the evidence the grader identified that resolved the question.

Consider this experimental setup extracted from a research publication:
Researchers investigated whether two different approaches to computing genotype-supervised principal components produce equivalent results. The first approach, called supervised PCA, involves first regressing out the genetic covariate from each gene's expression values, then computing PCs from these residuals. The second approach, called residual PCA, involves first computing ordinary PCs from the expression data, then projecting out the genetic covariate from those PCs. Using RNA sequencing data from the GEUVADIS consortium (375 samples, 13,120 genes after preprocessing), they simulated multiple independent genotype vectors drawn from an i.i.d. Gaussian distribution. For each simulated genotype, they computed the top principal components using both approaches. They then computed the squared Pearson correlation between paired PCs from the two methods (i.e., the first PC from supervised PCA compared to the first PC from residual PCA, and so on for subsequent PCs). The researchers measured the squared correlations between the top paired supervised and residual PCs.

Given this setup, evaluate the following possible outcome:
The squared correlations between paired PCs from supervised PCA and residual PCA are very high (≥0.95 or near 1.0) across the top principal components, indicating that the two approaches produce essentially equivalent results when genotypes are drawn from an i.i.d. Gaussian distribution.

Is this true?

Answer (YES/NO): YES